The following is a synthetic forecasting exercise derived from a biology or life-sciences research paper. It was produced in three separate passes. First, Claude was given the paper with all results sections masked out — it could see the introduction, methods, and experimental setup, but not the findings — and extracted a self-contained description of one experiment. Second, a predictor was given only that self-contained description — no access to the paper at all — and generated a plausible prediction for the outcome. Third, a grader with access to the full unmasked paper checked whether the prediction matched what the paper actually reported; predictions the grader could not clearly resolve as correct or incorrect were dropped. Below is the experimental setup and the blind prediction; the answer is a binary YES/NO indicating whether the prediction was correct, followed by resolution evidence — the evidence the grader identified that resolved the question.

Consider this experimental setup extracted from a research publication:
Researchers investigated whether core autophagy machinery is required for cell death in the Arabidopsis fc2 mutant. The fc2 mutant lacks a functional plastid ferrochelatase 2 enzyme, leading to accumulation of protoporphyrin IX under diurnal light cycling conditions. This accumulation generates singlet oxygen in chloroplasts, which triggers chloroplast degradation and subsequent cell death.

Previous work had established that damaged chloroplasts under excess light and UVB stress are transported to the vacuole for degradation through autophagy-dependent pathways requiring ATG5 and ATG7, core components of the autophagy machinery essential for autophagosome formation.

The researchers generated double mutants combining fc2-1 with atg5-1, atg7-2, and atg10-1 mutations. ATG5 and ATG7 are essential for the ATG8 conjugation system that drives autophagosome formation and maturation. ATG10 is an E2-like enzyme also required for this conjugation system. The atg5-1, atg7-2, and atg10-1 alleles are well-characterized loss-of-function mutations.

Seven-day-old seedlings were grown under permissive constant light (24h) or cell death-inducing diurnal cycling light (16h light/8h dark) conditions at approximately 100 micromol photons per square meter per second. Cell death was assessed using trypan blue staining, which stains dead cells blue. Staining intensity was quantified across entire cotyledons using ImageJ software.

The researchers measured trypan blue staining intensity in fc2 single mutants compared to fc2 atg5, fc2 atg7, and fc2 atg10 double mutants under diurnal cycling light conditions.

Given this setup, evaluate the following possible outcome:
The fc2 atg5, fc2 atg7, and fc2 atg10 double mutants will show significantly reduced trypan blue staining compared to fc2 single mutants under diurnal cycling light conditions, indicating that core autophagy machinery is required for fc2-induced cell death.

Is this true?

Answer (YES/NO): NO